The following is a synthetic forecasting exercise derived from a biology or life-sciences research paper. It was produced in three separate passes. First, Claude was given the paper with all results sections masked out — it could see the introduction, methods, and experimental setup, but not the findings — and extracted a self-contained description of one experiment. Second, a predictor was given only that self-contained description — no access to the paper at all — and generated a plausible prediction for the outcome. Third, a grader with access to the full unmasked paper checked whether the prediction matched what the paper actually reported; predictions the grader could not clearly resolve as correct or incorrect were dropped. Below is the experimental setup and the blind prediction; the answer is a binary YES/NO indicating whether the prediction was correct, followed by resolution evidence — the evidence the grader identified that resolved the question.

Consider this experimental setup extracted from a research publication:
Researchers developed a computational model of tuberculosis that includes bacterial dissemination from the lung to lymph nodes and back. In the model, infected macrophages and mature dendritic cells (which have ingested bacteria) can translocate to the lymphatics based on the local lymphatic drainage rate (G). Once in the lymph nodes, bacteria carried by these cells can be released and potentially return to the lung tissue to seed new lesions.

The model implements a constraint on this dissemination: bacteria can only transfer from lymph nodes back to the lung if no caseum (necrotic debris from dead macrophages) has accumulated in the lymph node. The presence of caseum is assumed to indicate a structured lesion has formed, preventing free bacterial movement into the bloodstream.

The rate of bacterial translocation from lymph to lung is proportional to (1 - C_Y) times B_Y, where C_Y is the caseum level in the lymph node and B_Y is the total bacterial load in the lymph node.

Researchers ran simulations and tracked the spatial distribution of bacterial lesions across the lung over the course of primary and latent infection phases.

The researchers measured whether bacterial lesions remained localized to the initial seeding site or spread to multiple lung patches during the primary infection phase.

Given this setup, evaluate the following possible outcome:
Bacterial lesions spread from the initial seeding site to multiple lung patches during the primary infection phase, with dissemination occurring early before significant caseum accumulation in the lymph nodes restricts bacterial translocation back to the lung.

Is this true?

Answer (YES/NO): YES